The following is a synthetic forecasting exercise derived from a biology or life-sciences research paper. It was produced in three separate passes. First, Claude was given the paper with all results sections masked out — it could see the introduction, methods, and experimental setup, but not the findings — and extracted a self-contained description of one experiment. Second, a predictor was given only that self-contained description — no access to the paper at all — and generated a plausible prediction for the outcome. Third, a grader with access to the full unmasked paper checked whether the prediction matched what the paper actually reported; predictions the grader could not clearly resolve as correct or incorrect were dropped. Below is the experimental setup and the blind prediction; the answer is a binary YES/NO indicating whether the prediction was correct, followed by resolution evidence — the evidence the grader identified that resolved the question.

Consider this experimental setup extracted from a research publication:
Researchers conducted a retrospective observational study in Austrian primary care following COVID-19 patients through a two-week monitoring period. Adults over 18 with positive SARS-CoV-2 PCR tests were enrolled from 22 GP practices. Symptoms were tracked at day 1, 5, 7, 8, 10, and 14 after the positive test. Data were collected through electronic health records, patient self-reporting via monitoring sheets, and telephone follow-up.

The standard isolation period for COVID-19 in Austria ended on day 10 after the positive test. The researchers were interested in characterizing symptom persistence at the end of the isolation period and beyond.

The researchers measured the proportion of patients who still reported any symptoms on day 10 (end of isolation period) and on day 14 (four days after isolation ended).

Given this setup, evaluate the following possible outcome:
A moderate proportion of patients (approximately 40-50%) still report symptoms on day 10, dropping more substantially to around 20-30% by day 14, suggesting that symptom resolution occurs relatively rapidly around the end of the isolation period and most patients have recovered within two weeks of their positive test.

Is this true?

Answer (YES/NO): NO